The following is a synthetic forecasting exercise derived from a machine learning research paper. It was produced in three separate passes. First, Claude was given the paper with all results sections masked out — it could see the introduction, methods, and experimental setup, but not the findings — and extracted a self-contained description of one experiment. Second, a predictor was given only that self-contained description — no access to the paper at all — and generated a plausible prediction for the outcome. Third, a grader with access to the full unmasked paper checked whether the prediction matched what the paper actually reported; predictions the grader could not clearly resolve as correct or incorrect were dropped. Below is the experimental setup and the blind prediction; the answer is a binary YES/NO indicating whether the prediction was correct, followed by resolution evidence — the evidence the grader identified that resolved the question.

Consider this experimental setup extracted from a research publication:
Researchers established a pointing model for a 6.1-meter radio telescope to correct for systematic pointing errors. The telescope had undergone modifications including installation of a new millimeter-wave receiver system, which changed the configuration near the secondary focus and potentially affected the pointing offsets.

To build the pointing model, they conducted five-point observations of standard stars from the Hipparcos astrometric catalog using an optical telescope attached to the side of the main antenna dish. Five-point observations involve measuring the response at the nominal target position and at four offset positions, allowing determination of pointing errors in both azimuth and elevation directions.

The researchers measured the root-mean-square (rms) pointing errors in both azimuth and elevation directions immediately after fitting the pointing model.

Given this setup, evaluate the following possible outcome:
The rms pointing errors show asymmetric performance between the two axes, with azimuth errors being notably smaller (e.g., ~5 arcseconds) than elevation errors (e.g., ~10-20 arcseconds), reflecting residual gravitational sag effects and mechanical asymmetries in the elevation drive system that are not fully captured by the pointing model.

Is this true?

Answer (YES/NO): NO